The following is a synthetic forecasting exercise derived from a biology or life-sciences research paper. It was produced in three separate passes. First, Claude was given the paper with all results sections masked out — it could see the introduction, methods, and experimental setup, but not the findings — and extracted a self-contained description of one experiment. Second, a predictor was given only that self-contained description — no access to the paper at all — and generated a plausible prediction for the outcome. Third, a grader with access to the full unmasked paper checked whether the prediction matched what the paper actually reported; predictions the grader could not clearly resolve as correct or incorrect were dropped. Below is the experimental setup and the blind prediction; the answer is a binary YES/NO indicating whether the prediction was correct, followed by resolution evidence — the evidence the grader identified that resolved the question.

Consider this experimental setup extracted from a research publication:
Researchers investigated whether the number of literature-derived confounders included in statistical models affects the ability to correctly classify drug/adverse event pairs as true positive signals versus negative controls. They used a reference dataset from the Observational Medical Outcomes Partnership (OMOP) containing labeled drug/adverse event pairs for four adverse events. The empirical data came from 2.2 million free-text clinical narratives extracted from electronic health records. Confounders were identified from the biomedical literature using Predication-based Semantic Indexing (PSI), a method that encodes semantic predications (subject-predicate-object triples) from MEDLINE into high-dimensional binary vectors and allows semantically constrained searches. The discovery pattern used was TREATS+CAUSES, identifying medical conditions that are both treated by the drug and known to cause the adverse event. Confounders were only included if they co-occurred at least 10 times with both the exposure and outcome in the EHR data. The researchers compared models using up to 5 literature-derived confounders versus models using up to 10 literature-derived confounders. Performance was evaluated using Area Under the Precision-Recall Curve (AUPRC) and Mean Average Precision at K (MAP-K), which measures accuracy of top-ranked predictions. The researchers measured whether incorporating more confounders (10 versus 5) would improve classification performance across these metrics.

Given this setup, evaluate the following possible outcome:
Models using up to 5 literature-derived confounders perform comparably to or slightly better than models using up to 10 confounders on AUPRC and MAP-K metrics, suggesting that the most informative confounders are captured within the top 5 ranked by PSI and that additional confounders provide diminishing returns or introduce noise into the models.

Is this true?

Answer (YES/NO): NO